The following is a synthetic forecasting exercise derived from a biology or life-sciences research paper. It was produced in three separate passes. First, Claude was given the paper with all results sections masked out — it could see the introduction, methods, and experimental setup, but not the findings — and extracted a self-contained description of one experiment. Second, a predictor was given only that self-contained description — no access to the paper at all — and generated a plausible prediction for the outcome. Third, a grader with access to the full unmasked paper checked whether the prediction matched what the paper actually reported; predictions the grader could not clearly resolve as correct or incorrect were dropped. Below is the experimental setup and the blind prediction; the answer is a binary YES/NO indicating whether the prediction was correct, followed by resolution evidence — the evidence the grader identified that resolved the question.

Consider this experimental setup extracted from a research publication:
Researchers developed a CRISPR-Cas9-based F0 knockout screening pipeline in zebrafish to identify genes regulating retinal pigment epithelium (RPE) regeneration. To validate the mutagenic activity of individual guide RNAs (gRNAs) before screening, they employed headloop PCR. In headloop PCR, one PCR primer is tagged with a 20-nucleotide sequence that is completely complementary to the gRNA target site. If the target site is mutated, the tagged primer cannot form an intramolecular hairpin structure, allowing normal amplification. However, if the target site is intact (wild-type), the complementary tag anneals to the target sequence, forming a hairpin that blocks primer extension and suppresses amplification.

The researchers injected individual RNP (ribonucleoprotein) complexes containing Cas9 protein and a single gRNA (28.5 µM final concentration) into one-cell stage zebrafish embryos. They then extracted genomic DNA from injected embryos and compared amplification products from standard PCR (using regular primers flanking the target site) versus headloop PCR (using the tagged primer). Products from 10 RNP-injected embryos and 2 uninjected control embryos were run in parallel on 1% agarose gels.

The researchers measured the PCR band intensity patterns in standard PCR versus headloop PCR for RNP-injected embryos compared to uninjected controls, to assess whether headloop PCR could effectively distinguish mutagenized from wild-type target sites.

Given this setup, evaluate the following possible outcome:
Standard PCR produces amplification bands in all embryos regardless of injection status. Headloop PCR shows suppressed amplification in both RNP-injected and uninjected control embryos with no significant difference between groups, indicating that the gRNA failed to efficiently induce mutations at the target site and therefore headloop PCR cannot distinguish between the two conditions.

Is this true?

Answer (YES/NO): NO